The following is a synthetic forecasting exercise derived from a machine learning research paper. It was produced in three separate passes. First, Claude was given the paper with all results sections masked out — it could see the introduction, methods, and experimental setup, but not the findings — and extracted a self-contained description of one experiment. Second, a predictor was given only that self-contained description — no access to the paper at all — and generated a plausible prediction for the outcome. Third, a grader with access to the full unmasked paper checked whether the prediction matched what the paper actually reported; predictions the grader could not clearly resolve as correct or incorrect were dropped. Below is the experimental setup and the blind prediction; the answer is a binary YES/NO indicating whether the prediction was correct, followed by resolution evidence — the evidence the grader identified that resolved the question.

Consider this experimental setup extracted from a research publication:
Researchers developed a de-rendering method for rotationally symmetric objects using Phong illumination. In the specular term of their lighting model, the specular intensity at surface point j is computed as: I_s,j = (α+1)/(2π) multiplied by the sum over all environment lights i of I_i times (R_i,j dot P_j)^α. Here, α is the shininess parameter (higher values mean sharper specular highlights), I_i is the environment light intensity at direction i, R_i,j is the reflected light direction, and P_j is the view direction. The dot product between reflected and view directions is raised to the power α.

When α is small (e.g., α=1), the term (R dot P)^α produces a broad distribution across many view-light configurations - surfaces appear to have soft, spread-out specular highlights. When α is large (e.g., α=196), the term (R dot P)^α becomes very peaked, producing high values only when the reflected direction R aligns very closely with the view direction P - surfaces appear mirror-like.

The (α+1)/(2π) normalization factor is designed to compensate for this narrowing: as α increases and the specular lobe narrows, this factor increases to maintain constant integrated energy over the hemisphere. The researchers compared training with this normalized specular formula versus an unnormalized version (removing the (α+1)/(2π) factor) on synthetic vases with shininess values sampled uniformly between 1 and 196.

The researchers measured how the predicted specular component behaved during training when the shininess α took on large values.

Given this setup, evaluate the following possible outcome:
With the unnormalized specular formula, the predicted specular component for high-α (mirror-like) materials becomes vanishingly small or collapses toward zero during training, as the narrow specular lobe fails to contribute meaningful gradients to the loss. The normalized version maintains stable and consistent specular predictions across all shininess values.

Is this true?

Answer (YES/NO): YES